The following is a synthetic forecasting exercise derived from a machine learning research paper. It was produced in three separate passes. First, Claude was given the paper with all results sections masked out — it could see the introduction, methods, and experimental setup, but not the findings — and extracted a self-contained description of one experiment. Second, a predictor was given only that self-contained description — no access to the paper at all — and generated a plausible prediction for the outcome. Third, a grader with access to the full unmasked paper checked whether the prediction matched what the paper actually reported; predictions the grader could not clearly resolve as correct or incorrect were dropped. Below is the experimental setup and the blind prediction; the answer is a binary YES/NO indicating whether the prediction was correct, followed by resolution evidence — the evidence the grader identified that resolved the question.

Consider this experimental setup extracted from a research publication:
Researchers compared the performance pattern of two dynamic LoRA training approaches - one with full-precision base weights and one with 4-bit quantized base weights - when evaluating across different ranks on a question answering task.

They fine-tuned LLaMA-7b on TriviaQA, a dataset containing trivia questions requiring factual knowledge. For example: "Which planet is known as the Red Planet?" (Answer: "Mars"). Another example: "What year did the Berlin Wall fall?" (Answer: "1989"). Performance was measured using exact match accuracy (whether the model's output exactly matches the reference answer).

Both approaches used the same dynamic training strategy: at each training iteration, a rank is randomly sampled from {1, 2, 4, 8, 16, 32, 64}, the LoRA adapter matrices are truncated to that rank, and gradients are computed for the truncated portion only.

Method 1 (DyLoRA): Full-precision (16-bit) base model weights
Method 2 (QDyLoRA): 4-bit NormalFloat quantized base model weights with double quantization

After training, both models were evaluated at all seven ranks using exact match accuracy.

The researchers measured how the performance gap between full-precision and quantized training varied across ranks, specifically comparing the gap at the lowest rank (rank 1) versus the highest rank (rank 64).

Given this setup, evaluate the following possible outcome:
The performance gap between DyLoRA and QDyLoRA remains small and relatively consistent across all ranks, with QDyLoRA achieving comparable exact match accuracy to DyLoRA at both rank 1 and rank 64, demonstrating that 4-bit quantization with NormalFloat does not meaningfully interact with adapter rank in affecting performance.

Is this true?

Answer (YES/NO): NO